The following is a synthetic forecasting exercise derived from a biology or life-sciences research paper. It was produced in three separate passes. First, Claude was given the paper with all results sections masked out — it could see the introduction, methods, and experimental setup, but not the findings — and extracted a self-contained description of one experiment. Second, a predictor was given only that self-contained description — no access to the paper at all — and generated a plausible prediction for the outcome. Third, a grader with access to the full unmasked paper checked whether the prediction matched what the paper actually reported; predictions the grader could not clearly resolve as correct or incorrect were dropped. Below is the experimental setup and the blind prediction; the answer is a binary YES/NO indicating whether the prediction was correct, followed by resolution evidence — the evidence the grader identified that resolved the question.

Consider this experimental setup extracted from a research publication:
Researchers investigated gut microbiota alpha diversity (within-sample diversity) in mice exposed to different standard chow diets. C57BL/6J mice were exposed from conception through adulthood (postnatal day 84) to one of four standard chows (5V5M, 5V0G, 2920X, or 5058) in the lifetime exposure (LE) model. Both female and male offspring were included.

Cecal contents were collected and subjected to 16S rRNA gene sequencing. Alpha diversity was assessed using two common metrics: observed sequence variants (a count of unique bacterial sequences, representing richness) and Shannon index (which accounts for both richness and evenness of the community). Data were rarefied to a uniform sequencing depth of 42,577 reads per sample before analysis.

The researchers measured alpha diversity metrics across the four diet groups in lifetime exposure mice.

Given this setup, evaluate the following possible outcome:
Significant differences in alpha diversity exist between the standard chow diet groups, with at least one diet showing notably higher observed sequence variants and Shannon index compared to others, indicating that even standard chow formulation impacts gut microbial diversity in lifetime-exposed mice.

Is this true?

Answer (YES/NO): NO